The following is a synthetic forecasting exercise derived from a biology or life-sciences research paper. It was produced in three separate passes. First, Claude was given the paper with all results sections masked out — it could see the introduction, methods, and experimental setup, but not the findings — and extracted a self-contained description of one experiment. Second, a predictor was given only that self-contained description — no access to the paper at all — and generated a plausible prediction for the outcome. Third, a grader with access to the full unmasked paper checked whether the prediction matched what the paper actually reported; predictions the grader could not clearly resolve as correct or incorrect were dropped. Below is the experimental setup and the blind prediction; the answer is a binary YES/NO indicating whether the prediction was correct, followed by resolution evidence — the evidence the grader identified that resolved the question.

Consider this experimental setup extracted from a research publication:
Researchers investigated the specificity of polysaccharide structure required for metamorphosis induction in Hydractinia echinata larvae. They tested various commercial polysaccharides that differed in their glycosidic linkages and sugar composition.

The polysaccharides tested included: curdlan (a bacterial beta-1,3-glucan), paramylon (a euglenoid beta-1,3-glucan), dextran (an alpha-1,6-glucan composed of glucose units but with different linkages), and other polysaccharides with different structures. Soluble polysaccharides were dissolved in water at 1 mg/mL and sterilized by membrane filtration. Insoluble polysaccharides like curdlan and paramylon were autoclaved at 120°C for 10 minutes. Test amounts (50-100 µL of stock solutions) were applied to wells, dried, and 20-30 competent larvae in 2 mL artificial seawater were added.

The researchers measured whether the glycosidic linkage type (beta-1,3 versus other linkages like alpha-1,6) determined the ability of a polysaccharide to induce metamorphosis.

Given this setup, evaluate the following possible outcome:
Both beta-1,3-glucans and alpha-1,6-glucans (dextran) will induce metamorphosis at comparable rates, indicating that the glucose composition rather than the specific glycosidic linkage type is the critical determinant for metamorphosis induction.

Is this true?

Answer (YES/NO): NO